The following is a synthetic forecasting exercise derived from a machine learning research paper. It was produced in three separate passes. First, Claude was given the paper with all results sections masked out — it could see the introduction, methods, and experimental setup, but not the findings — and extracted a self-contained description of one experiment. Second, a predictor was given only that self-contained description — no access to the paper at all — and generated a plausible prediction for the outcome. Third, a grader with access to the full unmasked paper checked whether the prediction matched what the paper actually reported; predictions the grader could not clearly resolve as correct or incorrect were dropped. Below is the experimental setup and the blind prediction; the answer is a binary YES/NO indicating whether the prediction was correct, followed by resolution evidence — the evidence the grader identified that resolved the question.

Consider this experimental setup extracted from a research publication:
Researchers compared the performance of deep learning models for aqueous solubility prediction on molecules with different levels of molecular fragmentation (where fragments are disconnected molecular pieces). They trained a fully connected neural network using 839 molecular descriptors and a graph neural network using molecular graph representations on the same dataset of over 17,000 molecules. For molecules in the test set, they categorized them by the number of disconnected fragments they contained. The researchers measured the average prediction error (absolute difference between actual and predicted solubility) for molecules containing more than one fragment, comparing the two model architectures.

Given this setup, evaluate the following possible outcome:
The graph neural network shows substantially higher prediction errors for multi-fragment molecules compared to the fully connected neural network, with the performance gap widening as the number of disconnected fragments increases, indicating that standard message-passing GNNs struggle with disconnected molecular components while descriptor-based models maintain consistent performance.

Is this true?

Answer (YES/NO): NO